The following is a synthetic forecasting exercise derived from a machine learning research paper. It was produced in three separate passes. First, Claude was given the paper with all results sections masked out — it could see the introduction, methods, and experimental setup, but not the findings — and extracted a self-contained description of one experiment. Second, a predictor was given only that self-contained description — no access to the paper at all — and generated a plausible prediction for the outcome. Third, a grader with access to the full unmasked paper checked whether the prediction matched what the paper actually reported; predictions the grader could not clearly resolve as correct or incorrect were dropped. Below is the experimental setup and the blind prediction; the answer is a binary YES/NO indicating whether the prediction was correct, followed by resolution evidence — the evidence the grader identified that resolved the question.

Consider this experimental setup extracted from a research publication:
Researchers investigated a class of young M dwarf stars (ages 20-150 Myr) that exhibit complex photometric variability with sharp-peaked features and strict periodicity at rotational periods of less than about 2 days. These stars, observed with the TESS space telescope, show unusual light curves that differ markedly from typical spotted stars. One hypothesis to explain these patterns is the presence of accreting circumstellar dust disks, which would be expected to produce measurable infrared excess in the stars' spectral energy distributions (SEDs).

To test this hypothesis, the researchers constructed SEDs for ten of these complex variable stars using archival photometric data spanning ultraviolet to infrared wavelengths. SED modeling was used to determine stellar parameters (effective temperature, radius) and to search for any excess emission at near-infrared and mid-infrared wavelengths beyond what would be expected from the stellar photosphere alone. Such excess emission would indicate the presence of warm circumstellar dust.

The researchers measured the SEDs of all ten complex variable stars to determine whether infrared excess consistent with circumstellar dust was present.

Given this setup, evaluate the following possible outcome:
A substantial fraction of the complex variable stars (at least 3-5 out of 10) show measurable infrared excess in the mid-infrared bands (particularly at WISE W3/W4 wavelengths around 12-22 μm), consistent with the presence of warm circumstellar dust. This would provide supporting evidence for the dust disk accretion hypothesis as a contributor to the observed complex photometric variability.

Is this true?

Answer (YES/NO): NO